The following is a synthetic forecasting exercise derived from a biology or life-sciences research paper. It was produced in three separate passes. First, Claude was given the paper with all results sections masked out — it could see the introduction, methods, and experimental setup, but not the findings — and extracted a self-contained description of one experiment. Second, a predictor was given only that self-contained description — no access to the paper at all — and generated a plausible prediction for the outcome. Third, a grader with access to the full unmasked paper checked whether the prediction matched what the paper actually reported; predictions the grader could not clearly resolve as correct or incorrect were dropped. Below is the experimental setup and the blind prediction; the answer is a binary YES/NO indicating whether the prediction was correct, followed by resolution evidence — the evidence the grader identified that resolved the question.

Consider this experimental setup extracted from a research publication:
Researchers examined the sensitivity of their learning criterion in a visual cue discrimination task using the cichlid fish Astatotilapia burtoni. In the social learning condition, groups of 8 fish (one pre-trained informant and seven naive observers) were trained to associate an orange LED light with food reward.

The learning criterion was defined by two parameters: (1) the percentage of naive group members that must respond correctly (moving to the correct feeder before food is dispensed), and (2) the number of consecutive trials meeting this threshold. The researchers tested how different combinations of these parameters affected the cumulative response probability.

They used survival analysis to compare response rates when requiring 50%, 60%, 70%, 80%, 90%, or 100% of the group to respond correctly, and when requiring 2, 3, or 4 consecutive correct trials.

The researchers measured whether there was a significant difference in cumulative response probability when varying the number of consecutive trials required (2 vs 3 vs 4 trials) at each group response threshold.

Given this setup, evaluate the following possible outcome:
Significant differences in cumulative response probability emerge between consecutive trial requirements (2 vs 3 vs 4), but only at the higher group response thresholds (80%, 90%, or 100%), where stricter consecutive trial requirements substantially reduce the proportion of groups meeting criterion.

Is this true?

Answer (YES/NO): NO